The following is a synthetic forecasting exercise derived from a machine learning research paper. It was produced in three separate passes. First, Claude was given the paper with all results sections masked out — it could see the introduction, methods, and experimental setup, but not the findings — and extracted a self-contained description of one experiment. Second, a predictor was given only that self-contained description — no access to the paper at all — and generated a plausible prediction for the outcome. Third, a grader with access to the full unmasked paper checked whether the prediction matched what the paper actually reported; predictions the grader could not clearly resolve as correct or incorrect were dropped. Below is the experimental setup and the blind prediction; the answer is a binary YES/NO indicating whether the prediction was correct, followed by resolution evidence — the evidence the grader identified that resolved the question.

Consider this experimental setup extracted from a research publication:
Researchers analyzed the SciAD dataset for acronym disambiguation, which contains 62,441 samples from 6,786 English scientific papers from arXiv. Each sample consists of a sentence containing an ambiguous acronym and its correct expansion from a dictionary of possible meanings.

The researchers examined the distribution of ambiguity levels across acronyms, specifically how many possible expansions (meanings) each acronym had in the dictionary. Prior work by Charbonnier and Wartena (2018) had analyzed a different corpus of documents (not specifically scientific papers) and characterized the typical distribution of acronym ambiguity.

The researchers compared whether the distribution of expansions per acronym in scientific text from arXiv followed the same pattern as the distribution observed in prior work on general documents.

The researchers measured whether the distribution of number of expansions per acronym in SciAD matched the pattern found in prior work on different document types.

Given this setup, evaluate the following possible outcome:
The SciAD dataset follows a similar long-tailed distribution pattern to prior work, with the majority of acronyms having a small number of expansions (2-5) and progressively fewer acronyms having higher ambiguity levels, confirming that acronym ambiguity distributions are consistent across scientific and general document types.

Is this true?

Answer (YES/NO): YES